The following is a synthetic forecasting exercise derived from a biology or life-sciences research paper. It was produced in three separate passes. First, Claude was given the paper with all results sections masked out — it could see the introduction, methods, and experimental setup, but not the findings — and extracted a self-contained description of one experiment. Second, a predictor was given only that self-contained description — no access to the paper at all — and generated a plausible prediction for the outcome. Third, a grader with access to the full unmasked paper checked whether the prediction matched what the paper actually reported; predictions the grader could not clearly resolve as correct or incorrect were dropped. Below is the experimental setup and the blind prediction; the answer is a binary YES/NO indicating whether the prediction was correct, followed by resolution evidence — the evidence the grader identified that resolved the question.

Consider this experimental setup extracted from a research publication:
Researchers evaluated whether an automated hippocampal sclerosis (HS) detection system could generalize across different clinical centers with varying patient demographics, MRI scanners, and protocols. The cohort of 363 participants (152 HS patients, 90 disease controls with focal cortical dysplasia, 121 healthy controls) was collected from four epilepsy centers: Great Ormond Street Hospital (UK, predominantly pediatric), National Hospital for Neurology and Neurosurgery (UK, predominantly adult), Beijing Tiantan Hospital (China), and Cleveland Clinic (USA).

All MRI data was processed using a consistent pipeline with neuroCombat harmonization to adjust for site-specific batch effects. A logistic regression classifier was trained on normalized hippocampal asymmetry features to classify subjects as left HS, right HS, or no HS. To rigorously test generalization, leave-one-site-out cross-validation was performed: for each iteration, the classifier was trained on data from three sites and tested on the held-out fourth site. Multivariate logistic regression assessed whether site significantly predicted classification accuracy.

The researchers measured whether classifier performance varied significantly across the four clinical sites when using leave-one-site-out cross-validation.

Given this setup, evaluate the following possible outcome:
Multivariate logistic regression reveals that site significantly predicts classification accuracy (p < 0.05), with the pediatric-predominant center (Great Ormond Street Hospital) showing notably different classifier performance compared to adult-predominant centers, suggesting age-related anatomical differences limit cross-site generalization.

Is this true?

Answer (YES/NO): NO